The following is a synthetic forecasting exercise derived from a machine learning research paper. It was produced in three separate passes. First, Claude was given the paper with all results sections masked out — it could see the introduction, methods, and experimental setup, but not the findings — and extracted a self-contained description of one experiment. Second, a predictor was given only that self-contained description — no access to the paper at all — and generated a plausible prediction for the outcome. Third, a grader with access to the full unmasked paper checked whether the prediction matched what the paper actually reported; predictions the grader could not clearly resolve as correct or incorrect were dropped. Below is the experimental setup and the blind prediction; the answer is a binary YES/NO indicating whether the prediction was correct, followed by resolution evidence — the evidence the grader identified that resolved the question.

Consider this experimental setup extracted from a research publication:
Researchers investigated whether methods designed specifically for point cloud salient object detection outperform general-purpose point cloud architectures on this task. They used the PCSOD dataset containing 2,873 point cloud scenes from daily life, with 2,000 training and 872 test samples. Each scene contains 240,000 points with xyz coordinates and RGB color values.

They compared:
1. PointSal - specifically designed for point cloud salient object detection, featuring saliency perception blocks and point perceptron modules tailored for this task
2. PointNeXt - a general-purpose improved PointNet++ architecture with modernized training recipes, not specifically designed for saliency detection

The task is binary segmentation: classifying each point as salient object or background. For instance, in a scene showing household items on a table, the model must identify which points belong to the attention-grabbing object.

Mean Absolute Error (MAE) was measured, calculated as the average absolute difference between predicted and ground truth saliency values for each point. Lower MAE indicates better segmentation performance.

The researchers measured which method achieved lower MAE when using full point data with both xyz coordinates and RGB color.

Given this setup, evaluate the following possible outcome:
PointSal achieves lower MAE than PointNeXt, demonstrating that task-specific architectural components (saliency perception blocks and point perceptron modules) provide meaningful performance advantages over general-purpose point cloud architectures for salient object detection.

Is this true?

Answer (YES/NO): NO